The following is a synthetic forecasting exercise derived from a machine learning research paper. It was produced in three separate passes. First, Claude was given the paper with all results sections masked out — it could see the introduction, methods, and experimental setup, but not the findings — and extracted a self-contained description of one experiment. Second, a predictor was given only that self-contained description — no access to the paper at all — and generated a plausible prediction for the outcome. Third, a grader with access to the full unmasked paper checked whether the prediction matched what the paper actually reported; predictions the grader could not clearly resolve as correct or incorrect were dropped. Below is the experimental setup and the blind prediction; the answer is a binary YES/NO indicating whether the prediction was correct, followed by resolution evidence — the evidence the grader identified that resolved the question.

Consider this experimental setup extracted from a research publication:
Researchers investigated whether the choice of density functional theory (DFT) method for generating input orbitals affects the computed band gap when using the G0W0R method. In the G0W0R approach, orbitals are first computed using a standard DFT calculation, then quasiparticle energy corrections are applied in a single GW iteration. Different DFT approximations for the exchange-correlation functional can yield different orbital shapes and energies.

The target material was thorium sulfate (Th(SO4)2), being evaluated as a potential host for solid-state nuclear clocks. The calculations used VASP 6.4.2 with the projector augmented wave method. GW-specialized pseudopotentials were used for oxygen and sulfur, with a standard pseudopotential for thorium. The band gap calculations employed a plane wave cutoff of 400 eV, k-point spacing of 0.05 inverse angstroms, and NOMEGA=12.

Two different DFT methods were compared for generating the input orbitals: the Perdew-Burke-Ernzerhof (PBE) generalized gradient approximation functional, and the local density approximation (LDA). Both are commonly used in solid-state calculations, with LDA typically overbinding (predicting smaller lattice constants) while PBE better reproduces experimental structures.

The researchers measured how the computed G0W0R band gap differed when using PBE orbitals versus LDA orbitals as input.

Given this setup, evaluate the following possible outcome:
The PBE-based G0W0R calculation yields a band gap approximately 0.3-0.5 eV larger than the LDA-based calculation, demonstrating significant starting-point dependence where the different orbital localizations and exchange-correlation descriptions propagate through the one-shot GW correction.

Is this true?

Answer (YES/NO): NO